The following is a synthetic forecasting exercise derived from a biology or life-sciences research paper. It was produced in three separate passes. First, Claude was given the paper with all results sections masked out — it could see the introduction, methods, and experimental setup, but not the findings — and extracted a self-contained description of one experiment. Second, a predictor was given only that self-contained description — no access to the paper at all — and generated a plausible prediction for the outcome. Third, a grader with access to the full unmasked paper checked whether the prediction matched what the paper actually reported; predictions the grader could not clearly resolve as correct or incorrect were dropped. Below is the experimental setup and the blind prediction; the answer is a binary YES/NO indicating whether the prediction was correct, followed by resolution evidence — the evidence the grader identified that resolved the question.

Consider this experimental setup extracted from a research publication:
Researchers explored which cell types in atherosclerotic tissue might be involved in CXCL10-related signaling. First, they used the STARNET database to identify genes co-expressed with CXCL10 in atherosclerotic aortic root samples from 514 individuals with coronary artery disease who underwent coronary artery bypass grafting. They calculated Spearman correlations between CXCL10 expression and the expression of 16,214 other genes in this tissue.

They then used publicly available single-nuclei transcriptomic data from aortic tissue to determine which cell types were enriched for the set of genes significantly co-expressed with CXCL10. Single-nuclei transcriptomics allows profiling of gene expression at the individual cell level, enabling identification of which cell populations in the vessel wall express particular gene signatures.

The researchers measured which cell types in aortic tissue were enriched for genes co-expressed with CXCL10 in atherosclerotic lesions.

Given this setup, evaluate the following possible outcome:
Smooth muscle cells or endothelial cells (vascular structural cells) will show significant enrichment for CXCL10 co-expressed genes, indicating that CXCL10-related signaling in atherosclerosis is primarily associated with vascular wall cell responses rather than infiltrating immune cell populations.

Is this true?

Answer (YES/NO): NO